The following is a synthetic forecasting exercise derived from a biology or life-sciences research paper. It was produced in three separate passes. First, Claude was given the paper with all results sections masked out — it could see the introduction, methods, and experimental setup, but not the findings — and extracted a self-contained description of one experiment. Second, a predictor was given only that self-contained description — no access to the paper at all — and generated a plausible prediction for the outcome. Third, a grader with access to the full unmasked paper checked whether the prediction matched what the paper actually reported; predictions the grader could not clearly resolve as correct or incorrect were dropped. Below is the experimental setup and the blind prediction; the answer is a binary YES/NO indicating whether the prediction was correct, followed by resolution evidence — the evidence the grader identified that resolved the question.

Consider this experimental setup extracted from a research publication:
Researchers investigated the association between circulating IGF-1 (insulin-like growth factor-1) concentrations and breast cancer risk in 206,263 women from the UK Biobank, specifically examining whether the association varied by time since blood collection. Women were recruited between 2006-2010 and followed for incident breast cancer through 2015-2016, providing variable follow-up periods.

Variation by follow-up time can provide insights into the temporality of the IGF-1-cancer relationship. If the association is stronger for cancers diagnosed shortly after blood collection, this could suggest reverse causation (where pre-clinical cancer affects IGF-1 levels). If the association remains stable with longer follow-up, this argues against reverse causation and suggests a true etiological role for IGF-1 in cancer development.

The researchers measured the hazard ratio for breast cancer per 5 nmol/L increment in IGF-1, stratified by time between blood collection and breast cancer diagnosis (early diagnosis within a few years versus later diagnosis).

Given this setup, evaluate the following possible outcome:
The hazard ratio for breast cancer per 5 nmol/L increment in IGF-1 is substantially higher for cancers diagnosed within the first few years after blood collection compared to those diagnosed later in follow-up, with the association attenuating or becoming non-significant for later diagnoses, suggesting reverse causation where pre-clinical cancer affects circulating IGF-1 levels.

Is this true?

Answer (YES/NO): NO